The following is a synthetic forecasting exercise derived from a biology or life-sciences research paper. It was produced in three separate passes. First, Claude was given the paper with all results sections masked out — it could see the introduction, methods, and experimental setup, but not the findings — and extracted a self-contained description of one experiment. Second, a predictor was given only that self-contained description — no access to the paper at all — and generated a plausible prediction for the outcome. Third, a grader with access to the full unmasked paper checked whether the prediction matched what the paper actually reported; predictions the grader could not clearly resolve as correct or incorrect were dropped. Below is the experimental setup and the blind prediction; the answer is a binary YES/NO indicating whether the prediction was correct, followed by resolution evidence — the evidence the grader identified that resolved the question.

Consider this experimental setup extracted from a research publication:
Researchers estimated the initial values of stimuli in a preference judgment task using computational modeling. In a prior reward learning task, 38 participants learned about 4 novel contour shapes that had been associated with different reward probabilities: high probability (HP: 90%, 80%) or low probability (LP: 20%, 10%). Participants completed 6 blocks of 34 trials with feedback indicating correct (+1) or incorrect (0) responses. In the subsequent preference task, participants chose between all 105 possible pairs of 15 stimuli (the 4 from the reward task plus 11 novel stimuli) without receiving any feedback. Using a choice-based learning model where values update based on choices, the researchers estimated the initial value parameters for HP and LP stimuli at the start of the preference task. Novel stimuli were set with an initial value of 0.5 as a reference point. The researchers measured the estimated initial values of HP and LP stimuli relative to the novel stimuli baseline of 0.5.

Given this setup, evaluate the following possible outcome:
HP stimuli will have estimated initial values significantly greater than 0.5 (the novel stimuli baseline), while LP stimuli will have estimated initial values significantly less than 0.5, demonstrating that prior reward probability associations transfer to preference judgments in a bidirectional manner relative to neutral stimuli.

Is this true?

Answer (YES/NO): NO